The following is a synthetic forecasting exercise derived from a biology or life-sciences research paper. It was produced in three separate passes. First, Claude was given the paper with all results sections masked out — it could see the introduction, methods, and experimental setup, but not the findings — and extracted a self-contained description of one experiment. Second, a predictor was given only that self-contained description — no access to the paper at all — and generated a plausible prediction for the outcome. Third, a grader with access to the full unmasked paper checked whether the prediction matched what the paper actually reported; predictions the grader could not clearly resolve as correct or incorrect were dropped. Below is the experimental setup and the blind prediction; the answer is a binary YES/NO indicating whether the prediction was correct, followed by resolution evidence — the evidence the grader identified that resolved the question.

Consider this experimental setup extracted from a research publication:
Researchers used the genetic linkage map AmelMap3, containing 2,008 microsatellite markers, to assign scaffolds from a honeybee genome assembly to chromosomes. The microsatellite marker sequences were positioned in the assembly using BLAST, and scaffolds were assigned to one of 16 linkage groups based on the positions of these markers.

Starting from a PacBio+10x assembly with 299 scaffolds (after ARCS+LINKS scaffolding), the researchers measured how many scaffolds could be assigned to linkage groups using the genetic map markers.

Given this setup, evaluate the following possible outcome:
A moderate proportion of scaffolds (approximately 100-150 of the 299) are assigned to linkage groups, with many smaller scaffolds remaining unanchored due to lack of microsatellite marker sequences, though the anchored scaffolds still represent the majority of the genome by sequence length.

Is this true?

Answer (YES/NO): NO